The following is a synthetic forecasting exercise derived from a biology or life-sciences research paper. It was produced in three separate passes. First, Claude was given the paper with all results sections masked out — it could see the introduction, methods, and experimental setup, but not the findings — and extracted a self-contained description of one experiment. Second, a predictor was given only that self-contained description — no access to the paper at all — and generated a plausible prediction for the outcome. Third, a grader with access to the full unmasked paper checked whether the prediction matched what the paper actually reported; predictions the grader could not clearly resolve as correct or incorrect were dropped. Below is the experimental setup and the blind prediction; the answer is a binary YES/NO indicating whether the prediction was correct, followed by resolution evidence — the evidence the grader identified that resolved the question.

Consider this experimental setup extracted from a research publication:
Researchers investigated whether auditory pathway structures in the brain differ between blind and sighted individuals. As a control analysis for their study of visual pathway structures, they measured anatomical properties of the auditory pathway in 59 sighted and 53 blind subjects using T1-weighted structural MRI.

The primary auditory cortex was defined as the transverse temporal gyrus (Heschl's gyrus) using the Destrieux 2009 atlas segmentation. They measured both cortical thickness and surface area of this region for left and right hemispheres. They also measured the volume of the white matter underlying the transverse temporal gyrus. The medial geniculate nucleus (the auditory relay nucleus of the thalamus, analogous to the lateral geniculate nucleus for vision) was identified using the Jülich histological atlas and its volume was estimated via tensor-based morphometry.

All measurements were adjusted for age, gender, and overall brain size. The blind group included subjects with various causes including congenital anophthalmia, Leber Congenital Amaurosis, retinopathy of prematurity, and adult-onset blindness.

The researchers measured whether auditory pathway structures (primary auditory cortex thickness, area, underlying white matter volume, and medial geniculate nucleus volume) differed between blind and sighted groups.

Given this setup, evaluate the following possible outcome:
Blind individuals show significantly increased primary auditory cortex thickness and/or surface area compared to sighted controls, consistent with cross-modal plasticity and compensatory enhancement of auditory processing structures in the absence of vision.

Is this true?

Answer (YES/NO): NO